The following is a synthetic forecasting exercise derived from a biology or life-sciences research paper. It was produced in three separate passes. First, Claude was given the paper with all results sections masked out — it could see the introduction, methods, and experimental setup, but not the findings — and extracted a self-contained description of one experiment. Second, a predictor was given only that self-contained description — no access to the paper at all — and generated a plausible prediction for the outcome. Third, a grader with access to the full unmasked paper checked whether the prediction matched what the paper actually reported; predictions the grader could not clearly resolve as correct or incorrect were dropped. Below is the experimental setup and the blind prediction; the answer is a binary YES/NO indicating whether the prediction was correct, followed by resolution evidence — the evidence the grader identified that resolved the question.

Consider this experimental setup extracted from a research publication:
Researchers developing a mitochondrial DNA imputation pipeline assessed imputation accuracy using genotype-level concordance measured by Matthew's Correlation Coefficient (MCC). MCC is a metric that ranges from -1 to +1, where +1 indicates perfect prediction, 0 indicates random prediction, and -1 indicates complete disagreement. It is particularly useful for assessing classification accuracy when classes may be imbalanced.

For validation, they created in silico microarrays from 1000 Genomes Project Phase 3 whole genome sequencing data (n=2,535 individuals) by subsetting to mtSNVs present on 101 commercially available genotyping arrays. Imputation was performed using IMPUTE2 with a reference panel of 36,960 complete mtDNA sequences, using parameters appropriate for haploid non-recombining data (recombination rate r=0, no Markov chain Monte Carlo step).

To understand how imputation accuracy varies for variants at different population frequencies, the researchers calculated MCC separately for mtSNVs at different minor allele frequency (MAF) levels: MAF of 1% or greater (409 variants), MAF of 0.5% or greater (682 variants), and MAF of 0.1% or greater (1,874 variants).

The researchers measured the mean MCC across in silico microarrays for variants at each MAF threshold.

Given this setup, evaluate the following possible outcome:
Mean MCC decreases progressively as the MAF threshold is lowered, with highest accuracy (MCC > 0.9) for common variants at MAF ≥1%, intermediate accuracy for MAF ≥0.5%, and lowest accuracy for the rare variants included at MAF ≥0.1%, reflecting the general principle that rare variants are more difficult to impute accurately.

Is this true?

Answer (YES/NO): NO